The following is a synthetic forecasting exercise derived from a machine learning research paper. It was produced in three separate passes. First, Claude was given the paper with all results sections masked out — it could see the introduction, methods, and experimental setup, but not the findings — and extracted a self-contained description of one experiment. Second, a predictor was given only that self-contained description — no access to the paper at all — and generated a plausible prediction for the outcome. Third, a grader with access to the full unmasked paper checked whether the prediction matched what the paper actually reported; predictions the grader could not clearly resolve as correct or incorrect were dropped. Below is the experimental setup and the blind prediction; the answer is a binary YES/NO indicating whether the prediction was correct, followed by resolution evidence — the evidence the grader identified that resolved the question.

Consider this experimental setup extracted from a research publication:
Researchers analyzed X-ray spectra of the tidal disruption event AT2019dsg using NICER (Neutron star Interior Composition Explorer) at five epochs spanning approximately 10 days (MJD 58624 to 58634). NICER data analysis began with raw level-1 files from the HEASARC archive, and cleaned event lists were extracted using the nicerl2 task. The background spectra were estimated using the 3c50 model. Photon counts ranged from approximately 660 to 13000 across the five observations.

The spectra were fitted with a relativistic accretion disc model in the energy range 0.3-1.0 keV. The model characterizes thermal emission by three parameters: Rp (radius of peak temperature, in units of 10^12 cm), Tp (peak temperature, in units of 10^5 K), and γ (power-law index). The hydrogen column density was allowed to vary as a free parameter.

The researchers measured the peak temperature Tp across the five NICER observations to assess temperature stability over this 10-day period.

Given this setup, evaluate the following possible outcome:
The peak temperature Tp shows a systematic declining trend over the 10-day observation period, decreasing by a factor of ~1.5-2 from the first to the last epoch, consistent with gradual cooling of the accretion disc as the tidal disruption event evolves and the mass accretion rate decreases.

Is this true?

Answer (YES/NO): NO